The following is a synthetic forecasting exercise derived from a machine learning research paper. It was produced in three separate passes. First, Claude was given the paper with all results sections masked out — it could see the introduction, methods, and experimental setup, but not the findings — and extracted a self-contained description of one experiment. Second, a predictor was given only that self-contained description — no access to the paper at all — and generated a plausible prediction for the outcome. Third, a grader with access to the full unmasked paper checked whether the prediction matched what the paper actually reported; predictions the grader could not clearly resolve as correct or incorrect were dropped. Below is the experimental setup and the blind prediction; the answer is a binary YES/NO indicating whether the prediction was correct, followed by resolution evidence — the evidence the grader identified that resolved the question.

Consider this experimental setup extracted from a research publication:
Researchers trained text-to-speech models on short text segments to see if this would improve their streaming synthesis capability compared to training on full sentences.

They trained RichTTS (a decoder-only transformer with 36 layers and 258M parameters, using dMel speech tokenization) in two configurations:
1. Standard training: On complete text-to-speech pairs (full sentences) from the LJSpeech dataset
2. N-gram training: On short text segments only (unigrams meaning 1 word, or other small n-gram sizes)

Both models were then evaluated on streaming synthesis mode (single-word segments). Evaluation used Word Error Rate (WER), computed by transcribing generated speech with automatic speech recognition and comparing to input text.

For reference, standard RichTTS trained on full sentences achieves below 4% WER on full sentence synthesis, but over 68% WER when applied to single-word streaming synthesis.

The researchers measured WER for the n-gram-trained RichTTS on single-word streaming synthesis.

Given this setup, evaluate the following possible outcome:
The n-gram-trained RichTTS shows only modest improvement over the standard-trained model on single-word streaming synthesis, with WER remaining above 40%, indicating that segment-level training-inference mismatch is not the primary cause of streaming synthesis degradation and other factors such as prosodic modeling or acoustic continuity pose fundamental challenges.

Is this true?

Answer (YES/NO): YES